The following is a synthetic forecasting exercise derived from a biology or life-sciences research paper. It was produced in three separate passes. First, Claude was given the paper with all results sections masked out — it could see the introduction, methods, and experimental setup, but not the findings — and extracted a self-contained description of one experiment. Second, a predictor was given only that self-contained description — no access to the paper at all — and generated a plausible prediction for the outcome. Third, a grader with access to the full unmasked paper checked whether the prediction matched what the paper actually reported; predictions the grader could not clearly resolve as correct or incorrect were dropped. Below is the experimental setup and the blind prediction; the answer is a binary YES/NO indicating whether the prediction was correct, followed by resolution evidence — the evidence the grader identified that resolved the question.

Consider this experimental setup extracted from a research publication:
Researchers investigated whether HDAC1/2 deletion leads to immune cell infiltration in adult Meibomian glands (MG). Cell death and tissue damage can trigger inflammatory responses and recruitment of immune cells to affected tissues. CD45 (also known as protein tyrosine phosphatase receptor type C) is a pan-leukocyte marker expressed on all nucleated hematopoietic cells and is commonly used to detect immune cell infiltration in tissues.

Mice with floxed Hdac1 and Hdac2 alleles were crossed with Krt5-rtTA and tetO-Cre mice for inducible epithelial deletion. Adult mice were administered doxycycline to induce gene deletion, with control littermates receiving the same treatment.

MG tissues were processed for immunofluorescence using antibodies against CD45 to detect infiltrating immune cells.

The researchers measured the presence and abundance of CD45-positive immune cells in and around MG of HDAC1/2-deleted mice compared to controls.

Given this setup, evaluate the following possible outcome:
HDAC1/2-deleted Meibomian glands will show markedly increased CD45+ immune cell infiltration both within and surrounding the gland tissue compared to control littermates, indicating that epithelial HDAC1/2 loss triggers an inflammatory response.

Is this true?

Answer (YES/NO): NO